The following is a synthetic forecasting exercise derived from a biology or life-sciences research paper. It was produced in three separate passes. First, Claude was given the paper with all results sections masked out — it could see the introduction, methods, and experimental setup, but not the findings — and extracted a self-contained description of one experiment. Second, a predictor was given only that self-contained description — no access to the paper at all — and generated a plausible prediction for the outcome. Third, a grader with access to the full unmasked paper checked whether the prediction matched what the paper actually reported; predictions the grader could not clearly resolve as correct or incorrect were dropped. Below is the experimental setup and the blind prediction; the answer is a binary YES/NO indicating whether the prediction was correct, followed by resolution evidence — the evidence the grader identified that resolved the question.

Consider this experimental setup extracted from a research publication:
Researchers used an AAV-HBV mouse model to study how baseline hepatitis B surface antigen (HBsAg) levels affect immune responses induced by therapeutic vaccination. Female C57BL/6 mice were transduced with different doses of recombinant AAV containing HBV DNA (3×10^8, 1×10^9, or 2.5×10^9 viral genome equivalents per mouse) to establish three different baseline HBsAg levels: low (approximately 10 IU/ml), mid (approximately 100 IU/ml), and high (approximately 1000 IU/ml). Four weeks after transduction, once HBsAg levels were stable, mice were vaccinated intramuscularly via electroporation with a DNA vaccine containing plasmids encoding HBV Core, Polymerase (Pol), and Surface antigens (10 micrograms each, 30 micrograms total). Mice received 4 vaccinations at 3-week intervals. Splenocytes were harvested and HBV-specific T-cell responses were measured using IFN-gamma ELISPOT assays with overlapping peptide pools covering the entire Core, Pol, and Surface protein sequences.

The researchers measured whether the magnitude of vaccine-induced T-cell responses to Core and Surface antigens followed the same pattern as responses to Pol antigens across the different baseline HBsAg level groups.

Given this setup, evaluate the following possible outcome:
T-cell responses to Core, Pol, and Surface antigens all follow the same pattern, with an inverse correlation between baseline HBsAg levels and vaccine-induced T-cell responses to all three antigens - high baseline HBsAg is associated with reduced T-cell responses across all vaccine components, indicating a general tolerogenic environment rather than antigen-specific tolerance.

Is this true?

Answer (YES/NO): NO